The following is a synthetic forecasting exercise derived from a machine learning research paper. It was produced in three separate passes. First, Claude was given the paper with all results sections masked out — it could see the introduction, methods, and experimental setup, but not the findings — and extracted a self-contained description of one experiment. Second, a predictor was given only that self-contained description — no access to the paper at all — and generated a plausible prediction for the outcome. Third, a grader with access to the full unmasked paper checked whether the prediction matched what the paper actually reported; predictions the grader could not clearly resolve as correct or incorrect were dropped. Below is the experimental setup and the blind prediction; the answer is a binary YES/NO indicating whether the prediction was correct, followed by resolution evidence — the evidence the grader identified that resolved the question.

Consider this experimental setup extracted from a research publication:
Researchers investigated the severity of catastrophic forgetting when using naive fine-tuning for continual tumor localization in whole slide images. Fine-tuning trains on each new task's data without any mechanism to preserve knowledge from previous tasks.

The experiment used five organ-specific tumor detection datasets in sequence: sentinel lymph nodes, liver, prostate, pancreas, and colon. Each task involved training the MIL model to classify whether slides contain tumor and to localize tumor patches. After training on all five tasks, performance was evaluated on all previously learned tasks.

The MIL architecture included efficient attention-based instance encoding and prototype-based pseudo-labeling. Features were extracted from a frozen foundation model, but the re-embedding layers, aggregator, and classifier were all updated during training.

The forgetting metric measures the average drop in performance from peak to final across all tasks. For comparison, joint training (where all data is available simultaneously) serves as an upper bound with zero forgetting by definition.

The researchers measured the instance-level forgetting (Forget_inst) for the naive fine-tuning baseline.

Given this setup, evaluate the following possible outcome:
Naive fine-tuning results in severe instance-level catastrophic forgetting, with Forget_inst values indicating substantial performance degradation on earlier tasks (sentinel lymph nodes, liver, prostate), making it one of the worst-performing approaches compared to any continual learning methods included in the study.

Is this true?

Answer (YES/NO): YES